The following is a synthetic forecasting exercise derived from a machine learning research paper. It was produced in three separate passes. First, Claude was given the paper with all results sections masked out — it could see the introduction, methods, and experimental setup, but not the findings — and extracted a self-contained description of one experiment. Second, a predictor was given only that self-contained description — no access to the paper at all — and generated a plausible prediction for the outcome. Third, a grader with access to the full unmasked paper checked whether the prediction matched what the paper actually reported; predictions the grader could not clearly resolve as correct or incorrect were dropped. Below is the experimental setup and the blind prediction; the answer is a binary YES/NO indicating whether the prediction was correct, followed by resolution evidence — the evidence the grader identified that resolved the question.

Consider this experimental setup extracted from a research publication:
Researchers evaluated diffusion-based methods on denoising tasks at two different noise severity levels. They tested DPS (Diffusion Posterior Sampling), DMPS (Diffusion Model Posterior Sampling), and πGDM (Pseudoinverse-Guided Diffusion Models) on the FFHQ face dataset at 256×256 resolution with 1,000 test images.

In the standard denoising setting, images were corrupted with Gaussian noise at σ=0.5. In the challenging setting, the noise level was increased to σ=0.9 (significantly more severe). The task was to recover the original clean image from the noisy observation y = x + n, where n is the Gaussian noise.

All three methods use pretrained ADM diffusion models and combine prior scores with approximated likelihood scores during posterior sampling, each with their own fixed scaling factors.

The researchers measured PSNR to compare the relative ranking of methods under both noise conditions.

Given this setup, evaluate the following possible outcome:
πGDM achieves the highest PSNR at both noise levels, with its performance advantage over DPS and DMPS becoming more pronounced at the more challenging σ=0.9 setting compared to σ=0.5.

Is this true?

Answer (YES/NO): NO